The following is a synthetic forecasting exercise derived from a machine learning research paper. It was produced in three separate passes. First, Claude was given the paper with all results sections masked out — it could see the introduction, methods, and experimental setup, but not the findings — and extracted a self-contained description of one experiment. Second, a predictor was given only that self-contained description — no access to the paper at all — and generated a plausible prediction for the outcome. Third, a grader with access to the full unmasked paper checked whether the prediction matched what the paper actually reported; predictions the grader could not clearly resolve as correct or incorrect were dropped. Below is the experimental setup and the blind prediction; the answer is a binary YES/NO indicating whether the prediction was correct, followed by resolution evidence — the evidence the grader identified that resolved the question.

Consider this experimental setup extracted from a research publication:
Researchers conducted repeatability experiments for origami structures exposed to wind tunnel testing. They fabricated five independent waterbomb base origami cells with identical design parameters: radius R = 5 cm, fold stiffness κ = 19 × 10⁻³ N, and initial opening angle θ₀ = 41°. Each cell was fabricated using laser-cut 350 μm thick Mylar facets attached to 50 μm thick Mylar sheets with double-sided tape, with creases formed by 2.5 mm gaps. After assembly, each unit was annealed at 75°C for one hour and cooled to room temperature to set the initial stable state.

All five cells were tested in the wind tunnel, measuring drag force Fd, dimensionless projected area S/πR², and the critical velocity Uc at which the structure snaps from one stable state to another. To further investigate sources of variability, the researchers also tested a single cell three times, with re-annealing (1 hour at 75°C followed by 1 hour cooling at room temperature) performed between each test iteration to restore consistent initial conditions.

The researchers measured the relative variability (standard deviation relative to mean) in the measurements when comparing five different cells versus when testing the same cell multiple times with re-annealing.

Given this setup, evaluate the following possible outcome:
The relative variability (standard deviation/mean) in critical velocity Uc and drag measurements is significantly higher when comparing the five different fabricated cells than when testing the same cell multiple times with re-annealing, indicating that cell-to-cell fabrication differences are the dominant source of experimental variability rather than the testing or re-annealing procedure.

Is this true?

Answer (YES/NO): YES